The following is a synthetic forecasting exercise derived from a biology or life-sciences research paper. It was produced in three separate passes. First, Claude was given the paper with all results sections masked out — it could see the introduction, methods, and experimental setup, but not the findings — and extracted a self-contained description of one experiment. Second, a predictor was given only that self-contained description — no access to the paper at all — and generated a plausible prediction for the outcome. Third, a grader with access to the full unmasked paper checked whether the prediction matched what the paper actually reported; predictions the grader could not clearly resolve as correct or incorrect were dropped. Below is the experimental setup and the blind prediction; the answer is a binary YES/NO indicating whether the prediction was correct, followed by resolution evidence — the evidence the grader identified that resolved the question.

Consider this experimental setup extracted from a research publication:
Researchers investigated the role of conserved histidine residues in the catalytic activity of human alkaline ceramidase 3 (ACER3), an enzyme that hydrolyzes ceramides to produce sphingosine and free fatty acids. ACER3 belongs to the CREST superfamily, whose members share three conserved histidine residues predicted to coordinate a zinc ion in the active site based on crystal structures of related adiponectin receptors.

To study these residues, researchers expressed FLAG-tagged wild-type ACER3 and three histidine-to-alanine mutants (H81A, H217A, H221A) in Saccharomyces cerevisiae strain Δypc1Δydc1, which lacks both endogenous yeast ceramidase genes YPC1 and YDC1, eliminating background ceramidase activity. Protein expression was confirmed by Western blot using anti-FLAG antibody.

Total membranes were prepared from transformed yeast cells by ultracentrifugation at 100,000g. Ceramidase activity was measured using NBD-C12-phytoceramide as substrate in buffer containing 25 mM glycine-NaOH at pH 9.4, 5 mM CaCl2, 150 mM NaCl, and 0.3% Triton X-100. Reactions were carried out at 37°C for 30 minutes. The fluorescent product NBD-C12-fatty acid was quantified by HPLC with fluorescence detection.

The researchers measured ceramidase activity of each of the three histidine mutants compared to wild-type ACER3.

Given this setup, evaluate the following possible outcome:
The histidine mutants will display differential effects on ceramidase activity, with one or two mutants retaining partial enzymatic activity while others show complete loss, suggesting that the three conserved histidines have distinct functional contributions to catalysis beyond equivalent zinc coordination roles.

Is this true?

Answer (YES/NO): NO